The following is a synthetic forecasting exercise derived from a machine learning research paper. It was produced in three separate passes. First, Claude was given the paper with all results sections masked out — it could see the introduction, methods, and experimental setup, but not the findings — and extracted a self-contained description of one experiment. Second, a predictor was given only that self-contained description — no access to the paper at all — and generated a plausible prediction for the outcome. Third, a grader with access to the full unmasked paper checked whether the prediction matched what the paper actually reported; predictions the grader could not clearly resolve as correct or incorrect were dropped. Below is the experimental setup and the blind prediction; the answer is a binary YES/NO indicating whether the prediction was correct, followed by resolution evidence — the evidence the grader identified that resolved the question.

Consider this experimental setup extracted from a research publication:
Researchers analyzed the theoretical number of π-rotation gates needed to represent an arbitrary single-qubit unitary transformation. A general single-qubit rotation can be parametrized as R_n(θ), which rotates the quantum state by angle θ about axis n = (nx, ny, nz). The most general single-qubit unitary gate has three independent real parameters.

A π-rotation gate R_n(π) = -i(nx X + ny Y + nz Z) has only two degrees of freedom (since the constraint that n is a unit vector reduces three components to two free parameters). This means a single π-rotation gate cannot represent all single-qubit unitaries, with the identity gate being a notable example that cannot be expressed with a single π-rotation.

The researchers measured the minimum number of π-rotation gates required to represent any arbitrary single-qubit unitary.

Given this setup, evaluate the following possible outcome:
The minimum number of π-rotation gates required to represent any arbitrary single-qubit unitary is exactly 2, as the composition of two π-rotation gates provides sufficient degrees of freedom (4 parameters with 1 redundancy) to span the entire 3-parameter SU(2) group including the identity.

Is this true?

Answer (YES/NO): YES